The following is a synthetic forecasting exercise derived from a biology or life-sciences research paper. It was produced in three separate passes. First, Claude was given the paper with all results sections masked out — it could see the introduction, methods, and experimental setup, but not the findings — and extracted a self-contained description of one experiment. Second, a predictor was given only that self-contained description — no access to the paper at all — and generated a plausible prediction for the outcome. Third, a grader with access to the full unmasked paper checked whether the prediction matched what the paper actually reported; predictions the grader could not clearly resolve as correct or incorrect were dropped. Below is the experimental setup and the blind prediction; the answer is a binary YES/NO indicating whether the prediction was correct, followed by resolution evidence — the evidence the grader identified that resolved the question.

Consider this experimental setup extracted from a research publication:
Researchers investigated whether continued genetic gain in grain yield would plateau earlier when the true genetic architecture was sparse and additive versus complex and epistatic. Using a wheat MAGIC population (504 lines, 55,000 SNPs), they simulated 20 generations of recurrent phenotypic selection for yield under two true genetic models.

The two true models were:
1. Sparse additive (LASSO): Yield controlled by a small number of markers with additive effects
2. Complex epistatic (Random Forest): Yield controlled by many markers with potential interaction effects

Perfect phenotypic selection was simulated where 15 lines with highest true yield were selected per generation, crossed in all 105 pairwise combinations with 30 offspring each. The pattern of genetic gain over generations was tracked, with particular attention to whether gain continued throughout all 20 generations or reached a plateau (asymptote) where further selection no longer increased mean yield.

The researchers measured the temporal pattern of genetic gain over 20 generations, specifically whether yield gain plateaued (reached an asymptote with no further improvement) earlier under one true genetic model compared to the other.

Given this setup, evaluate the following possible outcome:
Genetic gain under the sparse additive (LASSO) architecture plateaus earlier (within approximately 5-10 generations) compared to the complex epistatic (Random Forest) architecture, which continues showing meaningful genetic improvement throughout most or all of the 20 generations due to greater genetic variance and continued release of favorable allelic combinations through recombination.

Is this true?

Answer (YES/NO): YES